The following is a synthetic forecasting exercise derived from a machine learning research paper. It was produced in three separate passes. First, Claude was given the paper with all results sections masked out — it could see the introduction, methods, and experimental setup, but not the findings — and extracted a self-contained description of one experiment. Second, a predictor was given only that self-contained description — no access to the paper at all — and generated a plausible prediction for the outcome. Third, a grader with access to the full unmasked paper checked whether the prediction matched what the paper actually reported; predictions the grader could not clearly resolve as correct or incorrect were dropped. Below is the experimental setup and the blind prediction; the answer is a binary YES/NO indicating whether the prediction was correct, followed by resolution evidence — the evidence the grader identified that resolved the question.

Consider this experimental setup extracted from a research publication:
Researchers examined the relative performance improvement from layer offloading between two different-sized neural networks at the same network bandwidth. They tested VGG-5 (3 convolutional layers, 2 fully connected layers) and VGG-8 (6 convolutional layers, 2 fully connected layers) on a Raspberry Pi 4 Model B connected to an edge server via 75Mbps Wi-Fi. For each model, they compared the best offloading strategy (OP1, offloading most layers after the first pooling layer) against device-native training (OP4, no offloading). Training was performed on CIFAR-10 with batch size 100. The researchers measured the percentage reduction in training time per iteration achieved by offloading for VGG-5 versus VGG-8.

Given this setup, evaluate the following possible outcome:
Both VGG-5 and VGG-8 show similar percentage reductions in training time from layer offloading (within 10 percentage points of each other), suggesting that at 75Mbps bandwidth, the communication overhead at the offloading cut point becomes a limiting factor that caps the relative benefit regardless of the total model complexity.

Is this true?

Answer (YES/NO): NO